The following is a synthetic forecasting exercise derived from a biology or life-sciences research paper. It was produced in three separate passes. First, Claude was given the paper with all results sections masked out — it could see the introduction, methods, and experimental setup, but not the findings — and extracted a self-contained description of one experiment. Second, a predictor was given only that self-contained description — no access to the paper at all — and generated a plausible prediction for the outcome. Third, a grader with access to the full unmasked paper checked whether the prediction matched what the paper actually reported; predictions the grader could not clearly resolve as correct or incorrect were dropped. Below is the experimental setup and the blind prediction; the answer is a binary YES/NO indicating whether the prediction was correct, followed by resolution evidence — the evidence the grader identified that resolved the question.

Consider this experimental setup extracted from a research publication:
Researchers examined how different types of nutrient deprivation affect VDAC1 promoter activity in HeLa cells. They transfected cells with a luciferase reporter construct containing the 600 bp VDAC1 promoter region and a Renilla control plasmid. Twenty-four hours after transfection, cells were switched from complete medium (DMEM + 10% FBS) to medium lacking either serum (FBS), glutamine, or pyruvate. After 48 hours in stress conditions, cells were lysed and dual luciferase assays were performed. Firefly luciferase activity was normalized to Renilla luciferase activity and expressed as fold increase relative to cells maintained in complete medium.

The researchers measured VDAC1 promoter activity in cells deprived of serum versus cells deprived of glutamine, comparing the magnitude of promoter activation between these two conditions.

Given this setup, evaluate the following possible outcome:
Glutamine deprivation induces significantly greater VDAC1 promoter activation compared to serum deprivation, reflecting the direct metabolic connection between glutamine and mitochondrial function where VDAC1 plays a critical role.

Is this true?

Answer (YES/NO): YES